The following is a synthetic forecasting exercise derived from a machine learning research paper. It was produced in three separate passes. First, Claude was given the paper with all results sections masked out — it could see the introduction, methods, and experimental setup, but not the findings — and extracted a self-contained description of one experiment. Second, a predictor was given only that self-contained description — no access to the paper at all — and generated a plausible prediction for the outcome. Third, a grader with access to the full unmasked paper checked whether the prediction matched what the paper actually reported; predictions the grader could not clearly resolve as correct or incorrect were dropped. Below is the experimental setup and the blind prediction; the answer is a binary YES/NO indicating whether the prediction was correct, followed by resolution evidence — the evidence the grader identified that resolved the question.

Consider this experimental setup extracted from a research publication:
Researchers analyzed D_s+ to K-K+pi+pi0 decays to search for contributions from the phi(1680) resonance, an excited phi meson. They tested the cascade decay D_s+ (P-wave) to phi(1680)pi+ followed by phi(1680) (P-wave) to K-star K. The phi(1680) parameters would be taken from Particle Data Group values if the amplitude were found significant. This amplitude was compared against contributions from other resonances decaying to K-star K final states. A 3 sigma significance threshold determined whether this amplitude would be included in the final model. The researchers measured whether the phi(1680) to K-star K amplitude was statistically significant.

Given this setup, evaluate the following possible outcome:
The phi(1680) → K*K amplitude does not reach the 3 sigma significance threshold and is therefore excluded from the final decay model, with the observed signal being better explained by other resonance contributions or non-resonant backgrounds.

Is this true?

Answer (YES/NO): YES